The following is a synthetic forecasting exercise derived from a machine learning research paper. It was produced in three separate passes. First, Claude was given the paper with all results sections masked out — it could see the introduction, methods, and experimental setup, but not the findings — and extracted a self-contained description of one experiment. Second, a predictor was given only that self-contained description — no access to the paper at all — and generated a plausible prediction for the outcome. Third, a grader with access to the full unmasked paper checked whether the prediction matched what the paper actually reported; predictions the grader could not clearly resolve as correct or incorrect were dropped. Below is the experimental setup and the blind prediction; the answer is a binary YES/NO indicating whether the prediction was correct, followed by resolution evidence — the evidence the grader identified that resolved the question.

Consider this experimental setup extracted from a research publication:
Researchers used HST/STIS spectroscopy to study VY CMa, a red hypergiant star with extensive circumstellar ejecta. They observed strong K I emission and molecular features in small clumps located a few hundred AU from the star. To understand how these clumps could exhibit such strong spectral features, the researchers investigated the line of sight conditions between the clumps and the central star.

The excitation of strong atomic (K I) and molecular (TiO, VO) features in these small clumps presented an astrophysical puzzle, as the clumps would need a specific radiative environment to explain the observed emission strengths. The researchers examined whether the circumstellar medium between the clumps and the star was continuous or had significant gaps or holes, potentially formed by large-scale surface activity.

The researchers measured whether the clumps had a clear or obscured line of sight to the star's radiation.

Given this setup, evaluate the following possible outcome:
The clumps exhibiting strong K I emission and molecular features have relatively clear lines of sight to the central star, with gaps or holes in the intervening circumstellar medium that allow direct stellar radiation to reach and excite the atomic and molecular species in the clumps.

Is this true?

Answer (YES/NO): YES